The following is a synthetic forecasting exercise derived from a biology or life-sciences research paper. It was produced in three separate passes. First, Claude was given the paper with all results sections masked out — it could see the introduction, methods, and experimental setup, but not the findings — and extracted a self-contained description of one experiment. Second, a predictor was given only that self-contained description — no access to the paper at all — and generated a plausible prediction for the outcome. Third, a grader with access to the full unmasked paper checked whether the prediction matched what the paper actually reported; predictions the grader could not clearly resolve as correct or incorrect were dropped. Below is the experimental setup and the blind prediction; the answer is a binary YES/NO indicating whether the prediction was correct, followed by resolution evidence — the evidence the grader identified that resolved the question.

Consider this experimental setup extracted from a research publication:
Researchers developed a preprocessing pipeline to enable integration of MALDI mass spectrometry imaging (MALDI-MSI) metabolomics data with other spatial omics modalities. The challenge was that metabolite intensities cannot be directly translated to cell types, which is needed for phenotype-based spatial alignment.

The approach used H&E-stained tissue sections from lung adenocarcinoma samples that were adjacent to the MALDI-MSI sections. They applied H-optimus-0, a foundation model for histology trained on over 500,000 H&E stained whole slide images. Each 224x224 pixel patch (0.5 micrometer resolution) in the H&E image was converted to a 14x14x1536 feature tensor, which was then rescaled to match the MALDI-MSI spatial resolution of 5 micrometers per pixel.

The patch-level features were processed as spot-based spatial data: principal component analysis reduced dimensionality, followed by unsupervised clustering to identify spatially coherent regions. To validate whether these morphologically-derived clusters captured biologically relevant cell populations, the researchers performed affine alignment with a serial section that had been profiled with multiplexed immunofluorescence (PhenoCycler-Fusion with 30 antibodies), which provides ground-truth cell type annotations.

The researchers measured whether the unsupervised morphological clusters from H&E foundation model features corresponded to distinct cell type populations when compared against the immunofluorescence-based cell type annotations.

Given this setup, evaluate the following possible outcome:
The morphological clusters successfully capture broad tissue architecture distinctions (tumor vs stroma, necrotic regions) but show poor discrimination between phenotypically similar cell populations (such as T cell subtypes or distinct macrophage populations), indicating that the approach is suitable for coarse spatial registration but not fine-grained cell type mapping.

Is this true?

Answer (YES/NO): NO